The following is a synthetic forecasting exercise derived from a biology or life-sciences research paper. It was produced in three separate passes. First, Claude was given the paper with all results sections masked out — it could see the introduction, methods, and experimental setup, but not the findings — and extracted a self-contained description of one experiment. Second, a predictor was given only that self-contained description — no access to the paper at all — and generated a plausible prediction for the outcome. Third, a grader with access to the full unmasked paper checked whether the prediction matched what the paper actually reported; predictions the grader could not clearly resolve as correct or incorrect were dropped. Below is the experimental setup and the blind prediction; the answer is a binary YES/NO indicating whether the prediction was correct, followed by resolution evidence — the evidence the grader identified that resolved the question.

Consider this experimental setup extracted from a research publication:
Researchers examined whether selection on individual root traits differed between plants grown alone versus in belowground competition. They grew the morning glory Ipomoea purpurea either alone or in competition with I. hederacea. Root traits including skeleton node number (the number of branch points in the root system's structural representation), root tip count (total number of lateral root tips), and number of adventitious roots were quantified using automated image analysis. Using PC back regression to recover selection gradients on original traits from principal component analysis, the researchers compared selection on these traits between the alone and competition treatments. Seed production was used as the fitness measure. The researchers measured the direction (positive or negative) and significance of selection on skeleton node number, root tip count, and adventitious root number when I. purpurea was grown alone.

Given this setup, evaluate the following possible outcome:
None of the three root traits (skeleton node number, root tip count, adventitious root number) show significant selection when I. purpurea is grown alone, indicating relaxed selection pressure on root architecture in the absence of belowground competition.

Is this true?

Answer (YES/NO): NO